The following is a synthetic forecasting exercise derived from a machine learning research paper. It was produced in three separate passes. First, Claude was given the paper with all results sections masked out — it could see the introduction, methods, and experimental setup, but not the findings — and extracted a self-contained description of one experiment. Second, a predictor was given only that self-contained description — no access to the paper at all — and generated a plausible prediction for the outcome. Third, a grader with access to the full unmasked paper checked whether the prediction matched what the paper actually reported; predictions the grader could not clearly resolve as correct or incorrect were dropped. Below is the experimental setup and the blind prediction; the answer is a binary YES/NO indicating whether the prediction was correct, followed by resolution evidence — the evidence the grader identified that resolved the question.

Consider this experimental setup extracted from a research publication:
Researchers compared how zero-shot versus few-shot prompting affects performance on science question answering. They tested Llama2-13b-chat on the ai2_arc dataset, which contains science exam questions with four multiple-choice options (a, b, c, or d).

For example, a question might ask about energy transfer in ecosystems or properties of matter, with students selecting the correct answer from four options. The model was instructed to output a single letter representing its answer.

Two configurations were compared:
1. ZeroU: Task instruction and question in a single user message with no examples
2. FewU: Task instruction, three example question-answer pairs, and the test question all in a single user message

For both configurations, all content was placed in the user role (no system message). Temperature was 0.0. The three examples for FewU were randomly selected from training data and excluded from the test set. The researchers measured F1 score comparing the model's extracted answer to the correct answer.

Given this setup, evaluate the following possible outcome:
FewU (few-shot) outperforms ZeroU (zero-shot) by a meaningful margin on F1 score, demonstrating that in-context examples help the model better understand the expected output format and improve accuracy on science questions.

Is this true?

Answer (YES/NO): NO